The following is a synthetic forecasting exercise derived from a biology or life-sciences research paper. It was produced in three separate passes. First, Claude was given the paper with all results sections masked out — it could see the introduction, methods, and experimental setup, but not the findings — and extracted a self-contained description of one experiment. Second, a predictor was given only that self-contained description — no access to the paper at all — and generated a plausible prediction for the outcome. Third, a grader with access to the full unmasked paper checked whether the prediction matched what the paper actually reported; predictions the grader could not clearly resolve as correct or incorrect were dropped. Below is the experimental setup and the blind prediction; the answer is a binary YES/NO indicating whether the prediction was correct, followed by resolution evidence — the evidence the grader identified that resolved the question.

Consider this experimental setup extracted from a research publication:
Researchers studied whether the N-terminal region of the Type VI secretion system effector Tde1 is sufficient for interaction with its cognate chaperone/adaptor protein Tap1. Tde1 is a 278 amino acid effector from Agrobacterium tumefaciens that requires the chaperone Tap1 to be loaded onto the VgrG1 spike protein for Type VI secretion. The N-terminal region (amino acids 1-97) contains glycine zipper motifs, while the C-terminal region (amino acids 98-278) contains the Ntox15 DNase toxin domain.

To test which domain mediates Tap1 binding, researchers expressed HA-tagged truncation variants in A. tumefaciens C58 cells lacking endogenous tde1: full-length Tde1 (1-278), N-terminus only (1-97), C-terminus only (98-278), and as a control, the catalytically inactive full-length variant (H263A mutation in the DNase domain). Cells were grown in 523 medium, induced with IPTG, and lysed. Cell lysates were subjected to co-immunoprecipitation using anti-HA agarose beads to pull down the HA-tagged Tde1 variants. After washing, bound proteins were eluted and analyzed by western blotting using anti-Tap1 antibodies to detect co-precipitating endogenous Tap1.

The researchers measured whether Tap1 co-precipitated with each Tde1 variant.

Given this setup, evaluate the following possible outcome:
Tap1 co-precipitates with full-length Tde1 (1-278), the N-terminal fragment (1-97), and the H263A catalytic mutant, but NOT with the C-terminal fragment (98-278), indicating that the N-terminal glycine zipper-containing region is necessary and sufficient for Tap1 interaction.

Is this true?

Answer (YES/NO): YES